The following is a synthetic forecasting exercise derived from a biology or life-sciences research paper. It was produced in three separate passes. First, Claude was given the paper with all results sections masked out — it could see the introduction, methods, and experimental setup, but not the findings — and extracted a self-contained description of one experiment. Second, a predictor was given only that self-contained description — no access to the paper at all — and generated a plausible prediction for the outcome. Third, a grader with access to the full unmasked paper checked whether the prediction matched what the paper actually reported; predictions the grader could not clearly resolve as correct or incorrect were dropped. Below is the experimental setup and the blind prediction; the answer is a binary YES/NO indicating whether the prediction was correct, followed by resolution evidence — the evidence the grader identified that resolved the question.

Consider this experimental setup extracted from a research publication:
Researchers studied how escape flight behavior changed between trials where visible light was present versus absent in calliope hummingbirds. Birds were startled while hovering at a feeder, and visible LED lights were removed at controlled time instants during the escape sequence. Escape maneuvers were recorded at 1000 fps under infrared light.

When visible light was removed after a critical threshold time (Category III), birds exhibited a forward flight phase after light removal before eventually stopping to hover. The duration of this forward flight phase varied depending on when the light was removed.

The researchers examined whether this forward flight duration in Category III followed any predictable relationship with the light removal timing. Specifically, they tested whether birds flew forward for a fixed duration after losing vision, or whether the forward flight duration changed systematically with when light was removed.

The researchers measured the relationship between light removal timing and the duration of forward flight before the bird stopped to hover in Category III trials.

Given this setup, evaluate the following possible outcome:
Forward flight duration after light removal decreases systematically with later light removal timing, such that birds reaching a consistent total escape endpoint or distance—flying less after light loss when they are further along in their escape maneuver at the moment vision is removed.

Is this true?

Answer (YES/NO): NO